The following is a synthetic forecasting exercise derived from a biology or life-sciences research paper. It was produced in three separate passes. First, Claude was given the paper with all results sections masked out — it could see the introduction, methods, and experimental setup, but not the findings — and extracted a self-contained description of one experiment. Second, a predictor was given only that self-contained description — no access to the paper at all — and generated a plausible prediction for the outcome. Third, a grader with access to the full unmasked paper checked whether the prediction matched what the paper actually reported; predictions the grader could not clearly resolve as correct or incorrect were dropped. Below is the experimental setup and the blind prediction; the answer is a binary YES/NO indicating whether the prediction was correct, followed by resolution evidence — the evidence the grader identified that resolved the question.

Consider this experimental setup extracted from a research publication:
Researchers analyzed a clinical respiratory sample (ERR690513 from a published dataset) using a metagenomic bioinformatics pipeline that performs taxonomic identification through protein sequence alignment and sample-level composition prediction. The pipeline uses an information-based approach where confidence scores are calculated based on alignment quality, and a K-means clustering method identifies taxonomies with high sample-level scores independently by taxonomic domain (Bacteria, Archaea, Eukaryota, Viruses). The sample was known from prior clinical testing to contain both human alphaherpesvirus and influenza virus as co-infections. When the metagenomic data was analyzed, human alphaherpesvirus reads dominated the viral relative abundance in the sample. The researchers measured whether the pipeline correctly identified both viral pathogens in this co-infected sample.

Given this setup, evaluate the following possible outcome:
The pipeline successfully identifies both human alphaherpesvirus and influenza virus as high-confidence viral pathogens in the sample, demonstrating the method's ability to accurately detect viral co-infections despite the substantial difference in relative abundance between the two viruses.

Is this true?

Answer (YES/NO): NO